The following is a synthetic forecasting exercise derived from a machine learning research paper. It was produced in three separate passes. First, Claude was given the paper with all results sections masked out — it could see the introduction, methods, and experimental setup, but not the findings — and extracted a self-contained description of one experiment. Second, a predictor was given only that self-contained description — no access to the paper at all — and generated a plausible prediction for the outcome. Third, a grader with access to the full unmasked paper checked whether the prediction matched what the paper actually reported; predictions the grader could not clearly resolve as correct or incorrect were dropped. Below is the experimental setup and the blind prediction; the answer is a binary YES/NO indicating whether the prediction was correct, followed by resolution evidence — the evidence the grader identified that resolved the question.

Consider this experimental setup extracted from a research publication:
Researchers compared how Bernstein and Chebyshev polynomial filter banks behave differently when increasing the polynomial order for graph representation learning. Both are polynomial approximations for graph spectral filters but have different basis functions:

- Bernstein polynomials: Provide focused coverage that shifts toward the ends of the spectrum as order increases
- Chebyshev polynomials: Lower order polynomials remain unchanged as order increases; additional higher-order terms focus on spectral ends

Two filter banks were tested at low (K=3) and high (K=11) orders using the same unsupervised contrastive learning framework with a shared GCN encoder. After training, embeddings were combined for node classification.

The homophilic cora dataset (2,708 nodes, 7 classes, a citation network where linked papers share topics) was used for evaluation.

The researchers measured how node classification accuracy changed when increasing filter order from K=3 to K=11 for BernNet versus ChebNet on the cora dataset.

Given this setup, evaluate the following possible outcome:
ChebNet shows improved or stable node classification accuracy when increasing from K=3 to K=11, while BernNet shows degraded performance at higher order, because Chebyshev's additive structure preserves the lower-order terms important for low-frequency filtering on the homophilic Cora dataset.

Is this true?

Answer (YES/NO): NO